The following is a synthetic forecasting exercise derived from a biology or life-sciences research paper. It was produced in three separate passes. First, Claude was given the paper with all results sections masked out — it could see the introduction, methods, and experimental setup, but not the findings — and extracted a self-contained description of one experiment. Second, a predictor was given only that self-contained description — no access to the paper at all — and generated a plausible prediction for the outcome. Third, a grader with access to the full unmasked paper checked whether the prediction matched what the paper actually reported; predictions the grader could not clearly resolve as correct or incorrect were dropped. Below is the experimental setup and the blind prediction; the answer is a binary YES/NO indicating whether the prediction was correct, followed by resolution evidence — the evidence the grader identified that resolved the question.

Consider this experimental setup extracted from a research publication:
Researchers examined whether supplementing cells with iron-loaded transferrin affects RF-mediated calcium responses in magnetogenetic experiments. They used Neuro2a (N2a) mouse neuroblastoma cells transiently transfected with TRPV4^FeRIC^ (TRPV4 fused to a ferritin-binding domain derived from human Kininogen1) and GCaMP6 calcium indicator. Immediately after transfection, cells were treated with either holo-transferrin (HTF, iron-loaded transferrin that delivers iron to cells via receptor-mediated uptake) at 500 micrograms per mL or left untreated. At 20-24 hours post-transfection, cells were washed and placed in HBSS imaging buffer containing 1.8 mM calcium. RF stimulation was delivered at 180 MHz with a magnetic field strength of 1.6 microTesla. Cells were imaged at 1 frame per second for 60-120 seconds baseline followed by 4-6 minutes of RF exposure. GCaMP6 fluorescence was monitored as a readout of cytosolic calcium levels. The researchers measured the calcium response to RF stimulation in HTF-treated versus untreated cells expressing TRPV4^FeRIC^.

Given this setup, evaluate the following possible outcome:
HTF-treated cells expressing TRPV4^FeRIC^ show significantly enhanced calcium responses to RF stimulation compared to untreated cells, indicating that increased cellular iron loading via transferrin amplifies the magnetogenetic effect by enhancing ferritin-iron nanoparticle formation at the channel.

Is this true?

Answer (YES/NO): YES